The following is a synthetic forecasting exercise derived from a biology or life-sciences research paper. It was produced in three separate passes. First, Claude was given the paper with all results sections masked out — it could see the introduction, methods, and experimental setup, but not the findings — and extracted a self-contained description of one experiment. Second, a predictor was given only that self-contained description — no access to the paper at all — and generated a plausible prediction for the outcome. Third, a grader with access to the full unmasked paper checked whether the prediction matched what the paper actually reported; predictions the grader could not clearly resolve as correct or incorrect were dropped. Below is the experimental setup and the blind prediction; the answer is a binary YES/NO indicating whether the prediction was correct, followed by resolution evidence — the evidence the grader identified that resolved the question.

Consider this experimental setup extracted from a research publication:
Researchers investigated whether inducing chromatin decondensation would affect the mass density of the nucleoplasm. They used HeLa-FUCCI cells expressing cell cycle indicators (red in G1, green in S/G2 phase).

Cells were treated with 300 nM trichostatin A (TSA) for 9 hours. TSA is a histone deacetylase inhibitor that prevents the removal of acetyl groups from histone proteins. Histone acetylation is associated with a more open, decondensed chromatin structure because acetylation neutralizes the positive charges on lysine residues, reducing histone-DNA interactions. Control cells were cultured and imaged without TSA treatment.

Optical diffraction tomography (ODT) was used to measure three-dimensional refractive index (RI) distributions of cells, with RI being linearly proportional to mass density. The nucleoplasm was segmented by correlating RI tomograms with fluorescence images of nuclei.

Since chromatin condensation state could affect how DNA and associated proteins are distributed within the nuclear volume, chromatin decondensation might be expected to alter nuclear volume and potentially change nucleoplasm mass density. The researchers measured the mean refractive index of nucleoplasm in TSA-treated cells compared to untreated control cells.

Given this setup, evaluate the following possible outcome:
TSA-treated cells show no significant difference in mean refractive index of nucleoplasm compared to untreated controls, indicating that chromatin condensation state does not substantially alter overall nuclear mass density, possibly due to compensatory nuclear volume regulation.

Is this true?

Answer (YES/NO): NO